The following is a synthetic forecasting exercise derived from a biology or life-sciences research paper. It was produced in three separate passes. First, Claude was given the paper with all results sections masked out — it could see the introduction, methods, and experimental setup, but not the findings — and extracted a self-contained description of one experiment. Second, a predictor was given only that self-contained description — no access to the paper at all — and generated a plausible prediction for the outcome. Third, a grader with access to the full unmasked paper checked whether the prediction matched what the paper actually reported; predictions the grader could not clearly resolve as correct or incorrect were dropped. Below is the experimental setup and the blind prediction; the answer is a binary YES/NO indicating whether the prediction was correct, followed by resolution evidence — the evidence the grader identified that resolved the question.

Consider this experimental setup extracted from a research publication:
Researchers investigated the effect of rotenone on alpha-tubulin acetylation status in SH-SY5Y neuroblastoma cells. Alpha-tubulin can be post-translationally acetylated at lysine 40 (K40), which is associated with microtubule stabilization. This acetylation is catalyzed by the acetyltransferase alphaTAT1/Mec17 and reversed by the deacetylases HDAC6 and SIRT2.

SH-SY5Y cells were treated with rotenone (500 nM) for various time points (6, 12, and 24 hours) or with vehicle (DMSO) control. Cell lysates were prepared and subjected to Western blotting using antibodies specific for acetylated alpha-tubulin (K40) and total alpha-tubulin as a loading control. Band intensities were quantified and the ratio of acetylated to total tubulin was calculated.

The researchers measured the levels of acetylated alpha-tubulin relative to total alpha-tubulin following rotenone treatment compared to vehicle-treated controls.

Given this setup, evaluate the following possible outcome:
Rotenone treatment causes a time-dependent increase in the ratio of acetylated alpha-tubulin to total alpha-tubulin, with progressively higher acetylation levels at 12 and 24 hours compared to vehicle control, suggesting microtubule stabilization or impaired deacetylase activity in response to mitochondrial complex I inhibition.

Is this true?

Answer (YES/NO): YES